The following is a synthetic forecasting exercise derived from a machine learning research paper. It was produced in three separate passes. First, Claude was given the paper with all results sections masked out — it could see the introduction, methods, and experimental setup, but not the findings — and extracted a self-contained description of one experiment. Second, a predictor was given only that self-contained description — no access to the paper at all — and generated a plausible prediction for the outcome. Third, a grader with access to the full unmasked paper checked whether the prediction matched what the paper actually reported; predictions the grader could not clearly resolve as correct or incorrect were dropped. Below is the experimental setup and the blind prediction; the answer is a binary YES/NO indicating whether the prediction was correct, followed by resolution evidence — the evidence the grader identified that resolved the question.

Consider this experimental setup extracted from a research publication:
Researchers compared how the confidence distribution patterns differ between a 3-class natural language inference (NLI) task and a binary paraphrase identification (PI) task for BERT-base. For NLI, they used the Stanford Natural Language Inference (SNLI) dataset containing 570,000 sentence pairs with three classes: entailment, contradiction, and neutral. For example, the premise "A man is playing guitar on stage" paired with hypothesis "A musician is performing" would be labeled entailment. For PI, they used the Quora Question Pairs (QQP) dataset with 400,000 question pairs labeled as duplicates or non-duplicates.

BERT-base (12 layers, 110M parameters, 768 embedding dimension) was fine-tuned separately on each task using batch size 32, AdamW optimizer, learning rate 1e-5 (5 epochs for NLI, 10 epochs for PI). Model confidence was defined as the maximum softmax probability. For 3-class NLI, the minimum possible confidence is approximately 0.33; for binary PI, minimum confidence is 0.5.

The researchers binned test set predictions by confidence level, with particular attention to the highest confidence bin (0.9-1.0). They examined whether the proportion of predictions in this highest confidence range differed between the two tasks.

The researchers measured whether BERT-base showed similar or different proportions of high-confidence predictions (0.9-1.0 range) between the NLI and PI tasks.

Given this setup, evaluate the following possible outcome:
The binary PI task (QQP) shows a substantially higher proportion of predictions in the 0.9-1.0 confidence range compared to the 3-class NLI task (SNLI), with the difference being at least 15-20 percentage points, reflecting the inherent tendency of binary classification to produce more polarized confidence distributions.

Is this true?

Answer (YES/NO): NO